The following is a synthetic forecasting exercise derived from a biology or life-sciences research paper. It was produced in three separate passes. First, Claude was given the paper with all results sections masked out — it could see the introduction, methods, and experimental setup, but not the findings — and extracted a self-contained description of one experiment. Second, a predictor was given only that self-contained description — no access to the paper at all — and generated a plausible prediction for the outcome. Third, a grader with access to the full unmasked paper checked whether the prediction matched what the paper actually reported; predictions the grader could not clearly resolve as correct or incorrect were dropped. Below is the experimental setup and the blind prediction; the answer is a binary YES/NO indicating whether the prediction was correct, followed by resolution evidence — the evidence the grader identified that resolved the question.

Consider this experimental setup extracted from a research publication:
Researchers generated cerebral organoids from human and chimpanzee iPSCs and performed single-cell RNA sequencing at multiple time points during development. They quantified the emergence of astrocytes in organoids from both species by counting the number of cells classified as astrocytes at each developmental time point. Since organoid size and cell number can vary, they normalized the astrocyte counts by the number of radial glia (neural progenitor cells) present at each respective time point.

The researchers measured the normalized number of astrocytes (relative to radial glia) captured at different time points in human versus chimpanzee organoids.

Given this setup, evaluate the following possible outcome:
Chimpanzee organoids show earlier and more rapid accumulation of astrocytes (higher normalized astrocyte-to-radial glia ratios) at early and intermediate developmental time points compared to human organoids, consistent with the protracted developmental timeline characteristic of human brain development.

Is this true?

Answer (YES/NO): YES